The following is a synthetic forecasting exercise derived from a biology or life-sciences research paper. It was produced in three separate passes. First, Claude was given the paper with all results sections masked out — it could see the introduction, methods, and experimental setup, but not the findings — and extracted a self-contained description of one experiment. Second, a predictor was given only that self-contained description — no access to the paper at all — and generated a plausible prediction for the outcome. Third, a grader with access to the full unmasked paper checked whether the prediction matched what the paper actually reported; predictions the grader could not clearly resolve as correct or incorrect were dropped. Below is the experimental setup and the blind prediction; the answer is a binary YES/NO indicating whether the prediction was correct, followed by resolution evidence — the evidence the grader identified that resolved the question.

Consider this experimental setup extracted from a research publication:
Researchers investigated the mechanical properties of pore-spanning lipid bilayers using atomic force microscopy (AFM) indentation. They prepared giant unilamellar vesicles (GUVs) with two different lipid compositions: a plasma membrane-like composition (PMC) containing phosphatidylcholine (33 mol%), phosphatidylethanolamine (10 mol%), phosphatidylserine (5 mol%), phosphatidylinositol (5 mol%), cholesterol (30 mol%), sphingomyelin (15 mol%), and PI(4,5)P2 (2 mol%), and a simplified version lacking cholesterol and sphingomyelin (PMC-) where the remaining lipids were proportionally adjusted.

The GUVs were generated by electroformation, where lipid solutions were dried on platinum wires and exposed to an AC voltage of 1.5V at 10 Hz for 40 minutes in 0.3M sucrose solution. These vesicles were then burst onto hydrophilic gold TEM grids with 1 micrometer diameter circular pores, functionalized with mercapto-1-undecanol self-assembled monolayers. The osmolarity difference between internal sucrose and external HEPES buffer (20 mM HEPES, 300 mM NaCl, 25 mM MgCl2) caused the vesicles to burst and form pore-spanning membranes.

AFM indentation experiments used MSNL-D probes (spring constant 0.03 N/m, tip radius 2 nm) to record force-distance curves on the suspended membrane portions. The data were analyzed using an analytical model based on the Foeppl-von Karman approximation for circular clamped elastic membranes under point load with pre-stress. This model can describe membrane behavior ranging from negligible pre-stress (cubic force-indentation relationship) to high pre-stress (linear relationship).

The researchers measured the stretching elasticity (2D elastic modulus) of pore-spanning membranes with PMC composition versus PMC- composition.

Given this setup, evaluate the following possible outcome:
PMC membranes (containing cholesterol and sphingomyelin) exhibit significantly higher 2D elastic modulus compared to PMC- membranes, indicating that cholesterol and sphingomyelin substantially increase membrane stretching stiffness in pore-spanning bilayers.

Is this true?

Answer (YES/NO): YES